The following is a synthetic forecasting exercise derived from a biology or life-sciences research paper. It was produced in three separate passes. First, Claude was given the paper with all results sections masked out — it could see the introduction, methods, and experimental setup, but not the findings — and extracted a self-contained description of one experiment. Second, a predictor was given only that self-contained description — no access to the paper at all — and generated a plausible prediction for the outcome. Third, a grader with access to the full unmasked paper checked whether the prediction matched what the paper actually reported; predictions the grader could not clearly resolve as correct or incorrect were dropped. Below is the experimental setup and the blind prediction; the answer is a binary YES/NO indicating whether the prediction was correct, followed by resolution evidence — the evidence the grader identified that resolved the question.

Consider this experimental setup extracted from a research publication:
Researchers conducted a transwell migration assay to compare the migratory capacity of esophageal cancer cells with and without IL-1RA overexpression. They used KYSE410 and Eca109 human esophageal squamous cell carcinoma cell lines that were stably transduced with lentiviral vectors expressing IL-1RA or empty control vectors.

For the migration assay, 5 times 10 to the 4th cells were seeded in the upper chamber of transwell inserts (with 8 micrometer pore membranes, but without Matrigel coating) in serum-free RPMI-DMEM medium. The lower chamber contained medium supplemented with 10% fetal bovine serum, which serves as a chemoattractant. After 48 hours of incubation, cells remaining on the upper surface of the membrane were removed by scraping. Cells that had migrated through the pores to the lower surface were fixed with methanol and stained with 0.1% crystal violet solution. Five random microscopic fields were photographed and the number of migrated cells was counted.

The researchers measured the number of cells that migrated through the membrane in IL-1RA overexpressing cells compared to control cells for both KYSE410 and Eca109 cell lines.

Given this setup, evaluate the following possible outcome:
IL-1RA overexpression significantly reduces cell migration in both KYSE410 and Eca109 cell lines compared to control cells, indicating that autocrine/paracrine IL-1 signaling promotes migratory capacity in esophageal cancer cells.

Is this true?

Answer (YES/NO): YES